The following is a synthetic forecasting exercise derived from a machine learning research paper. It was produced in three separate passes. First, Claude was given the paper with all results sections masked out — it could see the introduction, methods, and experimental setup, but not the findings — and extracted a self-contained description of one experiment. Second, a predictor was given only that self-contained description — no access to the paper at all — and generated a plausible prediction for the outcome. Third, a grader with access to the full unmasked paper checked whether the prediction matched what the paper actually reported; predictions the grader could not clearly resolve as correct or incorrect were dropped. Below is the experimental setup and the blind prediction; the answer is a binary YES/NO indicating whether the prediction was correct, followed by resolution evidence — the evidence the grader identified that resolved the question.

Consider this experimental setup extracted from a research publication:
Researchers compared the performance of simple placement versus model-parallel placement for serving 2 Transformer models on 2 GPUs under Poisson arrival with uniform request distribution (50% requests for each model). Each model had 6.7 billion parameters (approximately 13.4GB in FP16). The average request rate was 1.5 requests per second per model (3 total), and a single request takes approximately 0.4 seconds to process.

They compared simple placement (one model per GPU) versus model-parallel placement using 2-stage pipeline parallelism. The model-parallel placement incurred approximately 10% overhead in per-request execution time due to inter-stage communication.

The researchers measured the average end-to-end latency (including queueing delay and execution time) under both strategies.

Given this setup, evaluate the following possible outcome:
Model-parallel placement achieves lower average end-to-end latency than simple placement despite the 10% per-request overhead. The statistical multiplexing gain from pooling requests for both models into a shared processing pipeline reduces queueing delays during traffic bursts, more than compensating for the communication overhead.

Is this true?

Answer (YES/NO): YES